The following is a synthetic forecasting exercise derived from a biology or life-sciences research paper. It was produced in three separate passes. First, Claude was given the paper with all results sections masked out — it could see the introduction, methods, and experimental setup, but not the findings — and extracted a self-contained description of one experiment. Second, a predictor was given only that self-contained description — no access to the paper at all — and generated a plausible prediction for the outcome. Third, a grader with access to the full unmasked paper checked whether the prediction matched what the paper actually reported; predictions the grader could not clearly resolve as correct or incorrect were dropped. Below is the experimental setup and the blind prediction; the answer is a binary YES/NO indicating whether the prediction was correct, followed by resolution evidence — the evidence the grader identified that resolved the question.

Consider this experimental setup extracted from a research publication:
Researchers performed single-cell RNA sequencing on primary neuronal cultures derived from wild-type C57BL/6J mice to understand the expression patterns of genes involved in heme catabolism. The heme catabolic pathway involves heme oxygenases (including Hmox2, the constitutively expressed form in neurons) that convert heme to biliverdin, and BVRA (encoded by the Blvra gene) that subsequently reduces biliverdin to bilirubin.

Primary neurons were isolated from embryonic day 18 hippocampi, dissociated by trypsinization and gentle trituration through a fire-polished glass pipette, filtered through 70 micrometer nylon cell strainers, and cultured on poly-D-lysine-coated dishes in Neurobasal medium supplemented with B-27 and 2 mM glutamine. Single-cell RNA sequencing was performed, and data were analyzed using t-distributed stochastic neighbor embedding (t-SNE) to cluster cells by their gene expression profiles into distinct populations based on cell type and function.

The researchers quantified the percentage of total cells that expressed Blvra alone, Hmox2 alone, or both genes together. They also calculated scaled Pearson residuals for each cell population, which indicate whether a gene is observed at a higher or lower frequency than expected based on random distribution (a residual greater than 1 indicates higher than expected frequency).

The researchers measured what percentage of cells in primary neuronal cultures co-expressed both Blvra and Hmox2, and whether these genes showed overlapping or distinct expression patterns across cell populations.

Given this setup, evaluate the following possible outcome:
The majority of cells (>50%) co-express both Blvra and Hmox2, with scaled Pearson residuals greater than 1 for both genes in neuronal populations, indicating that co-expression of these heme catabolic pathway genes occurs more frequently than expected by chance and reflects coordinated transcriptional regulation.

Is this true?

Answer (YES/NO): NO